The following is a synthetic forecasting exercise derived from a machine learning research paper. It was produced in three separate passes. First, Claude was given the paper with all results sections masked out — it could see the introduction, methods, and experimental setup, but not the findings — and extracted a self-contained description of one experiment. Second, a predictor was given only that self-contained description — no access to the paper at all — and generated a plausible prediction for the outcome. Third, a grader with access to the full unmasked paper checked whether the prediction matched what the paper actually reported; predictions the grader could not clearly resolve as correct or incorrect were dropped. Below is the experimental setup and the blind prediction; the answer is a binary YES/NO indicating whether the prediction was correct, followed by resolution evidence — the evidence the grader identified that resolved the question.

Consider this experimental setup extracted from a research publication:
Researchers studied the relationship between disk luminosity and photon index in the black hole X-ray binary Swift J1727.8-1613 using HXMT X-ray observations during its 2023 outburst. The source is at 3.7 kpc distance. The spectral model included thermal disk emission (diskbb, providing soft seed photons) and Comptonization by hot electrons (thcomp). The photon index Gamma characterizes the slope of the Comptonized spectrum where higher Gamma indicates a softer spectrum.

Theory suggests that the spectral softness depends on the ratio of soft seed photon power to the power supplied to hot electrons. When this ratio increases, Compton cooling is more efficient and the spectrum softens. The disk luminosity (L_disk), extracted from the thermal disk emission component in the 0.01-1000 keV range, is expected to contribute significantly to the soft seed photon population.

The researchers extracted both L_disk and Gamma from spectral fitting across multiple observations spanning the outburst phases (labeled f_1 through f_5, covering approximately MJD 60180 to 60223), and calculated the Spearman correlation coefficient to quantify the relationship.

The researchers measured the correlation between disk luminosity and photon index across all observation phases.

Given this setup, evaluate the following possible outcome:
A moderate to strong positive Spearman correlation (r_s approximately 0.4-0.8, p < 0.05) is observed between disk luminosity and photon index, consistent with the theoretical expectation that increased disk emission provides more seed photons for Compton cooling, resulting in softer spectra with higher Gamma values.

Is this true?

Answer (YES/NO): NO